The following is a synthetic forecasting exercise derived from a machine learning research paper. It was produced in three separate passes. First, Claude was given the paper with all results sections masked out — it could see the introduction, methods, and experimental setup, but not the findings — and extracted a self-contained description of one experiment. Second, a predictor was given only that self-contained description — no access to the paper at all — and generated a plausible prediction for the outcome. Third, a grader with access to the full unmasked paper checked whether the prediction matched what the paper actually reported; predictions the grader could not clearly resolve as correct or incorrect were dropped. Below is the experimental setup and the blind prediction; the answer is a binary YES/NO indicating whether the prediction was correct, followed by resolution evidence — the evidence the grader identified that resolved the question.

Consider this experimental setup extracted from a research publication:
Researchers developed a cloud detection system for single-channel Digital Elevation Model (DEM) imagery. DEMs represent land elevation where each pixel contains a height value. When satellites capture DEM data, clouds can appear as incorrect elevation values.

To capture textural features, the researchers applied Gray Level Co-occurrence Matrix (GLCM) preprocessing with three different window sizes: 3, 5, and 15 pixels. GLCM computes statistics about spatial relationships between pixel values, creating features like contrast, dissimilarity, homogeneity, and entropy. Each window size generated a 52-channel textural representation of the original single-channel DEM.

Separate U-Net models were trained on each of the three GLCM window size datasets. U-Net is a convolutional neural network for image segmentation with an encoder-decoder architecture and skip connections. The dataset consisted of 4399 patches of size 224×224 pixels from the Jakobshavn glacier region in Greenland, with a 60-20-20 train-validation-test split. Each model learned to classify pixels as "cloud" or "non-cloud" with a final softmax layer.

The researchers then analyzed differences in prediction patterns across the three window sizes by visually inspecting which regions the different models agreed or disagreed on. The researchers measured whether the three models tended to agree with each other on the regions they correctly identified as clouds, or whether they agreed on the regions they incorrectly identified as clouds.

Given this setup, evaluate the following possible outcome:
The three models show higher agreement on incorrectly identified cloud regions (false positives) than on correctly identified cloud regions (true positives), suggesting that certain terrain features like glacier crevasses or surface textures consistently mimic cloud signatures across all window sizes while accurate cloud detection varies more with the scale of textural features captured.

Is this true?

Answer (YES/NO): NO